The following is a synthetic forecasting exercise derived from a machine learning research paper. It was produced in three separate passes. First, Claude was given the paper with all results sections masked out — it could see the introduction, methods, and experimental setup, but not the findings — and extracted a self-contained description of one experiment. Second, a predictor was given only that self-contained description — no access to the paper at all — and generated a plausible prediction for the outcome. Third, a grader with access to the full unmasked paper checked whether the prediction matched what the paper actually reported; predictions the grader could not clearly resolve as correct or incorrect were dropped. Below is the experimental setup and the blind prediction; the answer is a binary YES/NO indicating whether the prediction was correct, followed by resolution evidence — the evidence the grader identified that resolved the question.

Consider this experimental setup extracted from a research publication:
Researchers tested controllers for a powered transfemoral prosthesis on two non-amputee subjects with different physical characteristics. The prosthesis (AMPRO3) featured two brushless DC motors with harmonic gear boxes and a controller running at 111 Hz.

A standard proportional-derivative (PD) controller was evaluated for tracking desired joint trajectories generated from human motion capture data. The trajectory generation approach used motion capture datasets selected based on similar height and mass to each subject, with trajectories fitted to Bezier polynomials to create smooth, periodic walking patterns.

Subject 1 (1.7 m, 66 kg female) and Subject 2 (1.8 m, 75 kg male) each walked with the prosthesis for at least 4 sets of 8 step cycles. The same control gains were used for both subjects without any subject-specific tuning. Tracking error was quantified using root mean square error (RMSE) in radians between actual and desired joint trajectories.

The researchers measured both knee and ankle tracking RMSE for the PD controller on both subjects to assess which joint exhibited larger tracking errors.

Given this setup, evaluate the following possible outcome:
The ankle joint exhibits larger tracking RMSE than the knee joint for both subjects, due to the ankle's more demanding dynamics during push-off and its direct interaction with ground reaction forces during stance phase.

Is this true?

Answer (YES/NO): YES